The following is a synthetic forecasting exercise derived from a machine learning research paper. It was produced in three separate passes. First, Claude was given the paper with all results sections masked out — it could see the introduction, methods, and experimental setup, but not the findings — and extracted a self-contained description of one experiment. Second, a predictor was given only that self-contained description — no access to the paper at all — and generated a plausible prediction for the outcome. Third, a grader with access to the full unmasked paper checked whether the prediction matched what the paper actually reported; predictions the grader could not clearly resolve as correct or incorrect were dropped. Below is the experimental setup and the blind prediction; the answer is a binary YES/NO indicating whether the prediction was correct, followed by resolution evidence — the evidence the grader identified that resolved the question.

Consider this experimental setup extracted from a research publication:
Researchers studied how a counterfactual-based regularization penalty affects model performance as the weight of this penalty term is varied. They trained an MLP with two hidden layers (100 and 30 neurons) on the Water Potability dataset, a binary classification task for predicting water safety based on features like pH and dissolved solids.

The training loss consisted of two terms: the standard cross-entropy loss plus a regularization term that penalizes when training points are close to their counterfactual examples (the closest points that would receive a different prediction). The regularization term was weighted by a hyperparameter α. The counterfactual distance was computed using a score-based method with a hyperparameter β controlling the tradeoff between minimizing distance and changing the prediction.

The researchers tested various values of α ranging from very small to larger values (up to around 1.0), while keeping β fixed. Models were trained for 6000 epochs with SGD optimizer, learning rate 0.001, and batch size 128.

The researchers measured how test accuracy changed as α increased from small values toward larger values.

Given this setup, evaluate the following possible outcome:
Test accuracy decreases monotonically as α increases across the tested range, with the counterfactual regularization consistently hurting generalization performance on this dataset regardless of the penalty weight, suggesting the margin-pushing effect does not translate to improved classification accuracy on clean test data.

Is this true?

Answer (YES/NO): NO